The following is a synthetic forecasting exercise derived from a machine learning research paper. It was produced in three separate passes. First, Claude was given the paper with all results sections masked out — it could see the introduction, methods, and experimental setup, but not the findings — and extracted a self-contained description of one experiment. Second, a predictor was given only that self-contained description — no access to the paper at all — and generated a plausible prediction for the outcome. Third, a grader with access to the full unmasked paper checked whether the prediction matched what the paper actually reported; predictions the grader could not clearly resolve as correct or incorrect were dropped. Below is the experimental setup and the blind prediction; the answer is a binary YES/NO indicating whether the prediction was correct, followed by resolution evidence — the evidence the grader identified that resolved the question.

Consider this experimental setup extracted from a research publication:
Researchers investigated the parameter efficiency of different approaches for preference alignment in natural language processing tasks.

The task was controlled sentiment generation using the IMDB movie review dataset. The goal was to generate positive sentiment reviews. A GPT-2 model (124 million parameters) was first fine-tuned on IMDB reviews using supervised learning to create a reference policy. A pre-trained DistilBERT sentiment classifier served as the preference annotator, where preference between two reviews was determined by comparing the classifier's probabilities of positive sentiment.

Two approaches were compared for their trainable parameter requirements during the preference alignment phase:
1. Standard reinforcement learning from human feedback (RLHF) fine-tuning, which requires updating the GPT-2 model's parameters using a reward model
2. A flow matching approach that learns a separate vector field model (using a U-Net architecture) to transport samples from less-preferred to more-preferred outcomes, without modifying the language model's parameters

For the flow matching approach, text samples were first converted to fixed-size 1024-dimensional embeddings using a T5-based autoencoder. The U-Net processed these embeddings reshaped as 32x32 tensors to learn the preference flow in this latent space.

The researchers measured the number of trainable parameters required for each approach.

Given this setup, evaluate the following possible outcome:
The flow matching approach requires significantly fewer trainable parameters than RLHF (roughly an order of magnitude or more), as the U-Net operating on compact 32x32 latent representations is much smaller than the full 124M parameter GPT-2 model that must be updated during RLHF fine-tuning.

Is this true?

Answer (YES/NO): YES